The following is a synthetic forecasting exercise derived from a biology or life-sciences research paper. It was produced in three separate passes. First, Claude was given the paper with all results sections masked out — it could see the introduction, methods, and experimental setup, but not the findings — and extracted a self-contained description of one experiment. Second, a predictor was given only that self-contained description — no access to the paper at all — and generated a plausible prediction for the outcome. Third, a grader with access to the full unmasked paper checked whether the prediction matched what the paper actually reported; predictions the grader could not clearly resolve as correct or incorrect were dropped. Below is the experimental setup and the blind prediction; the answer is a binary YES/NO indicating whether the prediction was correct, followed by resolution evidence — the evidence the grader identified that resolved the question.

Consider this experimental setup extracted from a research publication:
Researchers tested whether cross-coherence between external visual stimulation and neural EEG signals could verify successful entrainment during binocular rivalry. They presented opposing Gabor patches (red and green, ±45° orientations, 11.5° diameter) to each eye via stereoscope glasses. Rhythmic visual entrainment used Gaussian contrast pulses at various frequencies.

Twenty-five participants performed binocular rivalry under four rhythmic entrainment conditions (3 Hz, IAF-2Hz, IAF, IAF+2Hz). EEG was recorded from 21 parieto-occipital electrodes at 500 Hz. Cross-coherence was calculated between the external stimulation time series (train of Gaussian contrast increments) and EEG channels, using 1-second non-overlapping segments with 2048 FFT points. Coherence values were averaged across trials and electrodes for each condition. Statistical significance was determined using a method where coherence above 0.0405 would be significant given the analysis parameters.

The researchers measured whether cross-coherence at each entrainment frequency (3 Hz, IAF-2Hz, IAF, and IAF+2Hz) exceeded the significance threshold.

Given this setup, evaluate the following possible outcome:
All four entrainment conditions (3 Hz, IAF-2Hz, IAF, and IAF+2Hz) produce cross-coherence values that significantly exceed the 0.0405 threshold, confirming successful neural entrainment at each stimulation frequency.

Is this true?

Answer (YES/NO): YES